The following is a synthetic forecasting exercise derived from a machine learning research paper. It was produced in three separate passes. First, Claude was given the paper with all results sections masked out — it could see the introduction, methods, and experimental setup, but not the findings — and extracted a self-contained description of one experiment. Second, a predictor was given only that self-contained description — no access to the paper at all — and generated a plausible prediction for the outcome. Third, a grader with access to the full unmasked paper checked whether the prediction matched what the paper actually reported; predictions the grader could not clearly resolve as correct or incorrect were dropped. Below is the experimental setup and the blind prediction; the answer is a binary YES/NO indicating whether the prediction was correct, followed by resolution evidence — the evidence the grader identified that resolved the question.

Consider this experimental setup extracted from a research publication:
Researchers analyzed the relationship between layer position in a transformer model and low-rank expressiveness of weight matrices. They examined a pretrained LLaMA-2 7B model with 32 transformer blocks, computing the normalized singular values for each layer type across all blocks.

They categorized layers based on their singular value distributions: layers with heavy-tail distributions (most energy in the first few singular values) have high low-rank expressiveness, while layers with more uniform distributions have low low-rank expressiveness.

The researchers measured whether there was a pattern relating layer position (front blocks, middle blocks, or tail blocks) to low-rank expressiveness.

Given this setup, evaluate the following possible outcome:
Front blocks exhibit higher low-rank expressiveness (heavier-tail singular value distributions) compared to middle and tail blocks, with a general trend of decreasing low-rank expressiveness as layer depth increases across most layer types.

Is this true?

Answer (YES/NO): NO